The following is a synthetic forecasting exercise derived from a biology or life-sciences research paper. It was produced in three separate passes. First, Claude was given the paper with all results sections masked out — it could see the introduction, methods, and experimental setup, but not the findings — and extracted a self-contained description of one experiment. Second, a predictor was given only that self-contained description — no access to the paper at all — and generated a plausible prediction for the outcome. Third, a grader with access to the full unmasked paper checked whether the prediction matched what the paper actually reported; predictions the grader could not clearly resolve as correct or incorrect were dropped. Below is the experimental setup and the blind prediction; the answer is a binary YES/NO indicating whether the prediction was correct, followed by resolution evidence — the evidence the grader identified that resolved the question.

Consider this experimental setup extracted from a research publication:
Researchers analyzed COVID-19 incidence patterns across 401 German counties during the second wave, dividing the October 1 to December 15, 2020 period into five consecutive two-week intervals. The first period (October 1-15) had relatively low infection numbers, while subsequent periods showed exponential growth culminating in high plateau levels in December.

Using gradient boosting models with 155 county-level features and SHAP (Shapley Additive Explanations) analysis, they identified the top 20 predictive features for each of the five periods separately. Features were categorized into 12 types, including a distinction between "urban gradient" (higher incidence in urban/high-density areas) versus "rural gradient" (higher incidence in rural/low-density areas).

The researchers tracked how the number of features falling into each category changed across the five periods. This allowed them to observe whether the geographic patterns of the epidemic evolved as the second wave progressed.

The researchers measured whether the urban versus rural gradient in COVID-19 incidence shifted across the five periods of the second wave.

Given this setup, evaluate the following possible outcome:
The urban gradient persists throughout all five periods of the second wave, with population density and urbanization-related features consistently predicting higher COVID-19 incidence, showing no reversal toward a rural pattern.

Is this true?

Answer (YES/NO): NO